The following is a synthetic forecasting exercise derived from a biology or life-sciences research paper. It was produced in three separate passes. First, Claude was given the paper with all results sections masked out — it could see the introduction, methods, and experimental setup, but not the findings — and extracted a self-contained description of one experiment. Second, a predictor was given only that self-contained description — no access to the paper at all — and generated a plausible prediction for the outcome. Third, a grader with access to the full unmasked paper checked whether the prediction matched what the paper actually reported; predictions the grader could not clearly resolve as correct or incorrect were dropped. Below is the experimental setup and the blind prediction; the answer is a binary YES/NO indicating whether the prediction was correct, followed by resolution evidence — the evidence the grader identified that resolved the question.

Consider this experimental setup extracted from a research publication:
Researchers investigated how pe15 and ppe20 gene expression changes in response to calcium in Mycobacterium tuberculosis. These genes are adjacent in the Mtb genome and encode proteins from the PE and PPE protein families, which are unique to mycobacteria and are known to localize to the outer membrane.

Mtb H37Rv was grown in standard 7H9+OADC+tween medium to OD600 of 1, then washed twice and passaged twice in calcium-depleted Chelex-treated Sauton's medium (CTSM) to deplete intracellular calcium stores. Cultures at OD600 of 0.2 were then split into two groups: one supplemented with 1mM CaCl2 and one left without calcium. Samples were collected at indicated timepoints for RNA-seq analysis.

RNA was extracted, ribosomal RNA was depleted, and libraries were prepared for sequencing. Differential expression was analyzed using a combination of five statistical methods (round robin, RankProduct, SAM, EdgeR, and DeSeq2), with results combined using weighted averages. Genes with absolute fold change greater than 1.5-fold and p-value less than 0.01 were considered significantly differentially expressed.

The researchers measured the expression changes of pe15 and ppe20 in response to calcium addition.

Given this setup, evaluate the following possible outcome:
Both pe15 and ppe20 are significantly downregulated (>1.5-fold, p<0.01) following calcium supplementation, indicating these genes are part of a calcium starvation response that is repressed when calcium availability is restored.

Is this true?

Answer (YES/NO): YES